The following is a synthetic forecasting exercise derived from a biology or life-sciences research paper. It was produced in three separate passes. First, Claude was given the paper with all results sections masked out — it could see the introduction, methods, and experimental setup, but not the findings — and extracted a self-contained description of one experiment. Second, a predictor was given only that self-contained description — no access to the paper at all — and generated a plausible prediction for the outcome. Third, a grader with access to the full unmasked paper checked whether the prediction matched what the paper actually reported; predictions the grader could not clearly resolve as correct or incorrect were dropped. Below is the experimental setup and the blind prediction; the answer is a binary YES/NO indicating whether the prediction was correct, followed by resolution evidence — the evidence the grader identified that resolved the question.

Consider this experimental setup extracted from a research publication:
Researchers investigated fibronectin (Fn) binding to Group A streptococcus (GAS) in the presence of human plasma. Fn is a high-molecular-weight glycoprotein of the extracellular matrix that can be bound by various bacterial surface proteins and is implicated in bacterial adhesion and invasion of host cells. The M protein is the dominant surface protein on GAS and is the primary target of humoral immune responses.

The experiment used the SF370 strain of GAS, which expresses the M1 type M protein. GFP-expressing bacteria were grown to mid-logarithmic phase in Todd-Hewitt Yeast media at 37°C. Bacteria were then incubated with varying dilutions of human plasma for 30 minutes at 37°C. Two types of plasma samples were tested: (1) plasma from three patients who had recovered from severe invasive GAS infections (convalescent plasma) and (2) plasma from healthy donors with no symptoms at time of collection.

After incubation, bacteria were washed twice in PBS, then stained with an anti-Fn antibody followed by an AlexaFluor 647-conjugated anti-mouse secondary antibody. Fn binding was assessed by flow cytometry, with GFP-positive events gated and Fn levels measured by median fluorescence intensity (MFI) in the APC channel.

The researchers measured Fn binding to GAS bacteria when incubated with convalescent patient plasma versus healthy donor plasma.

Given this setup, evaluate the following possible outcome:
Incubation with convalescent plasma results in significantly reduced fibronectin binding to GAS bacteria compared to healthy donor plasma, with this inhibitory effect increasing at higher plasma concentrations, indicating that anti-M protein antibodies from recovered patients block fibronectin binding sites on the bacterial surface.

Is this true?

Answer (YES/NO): NO